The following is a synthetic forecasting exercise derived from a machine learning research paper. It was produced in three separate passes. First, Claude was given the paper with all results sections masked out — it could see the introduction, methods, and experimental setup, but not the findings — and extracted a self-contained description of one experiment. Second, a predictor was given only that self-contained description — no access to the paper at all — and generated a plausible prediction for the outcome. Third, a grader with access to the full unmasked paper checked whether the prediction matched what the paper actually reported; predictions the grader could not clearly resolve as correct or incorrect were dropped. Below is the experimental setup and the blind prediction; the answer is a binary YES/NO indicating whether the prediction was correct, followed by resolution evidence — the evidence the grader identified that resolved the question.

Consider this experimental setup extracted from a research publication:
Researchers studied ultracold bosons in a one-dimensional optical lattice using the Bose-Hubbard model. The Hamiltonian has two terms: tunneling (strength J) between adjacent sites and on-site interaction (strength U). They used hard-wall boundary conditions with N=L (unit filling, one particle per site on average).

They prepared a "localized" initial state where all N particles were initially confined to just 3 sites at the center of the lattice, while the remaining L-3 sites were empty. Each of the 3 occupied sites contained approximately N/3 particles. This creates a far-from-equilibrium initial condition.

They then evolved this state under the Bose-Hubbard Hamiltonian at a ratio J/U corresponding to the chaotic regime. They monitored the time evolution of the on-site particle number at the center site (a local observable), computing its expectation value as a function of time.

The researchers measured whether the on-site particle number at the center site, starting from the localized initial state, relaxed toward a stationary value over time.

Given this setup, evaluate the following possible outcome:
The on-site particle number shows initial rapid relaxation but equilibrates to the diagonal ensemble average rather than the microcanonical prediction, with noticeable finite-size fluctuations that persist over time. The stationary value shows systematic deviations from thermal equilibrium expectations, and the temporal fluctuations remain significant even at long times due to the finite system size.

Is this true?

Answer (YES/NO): NO